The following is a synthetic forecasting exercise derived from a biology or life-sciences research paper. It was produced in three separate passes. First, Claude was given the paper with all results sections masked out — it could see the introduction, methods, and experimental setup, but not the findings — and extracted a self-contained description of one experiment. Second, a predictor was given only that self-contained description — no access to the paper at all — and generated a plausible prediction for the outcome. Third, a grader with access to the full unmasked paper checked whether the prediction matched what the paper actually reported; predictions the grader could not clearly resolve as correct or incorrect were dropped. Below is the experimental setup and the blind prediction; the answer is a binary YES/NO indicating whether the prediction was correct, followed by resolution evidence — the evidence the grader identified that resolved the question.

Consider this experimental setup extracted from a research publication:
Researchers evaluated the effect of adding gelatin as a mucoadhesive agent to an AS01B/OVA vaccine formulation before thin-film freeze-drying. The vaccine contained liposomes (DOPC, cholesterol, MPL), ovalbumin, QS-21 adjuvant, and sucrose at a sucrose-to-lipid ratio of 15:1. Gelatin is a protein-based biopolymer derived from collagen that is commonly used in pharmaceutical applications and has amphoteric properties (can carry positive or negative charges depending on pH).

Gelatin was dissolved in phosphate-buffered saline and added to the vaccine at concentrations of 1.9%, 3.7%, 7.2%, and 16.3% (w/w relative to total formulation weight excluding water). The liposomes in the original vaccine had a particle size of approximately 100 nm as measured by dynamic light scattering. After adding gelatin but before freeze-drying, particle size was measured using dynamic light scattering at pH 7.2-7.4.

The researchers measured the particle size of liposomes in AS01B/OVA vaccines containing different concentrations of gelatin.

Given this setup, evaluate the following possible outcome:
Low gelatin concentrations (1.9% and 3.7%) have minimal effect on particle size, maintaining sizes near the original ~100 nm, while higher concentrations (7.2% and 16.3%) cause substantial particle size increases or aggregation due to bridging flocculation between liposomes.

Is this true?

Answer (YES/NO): NO